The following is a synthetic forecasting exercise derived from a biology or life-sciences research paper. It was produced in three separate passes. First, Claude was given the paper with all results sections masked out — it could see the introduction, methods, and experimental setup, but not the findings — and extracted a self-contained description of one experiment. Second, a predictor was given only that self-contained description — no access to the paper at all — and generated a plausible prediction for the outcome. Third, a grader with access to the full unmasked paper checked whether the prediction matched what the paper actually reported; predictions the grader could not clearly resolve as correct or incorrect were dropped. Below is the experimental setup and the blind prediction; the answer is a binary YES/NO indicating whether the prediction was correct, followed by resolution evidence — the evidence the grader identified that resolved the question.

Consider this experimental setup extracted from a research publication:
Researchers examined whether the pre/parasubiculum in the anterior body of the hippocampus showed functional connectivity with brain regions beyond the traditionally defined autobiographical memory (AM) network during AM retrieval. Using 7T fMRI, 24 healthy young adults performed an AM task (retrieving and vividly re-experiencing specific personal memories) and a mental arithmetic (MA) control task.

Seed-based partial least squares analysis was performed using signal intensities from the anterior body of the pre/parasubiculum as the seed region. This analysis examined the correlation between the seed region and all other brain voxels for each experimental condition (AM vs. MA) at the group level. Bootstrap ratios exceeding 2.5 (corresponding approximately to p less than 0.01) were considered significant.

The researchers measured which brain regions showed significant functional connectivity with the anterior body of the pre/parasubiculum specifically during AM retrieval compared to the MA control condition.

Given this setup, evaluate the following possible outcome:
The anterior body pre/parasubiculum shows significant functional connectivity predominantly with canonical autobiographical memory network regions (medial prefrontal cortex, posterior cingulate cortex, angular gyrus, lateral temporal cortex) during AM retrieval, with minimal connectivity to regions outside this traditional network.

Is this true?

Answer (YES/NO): NO